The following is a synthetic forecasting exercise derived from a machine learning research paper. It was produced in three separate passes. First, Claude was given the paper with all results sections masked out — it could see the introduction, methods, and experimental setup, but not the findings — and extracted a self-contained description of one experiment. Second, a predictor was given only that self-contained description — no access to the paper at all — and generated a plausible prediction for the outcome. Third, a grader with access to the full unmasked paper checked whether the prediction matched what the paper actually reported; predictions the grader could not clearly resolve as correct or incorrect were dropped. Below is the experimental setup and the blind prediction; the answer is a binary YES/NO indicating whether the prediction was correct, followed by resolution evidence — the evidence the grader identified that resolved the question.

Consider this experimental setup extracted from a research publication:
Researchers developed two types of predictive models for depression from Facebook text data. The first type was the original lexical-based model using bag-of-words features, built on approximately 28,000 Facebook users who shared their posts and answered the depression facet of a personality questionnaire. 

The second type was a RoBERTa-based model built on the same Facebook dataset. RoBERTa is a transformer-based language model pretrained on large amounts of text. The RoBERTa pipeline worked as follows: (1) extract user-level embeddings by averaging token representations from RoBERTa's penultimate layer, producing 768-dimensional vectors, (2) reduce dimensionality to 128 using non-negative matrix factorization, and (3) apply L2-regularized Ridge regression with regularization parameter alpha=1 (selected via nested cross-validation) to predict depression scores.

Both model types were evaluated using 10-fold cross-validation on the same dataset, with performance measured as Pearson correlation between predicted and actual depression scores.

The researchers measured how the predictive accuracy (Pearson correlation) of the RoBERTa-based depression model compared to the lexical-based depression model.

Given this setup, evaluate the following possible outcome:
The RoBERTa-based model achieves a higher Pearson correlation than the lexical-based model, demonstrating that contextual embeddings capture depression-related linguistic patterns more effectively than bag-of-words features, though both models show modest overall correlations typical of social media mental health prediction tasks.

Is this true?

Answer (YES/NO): NO